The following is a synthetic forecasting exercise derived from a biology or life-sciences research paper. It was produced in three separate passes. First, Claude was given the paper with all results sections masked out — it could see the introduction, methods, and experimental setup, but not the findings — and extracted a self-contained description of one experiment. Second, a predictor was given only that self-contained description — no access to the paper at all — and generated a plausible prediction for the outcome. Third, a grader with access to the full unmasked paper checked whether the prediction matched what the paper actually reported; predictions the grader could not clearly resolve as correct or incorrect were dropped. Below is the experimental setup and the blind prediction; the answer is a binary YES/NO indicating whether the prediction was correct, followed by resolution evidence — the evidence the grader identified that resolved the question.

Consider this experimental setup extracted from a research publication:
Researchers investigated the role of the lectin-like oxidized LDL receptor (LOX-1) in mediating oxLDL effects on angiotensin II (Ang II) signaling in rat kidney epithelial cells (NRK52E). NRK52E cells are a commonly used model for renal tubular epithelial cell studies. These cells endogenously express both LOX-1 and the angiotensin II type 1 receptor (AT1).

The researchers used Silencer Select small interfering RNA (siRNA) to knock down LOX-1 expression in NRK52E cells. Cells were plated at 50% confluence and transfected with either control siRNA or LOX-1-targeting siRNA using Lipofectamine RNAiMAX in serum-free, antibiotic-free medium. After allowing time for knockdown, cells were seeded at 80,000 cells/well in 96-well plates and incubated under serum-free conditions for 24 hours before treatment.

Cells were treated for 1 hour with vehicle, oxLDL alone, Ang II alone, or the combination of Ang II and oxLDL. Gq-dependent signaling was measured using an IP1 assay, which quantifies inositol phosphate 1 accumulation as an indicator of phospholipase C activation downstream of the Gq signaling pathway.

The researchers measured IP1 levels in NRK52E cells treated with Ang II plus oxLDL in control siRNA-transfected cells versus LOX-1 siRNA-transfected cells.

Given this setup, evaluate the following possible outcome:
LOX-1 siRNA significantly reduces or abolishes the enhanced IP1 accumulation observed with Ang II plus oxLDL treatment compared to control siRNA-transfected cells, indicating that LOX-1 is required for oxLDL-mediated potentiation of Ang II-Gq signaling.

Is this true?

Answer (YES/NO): YES